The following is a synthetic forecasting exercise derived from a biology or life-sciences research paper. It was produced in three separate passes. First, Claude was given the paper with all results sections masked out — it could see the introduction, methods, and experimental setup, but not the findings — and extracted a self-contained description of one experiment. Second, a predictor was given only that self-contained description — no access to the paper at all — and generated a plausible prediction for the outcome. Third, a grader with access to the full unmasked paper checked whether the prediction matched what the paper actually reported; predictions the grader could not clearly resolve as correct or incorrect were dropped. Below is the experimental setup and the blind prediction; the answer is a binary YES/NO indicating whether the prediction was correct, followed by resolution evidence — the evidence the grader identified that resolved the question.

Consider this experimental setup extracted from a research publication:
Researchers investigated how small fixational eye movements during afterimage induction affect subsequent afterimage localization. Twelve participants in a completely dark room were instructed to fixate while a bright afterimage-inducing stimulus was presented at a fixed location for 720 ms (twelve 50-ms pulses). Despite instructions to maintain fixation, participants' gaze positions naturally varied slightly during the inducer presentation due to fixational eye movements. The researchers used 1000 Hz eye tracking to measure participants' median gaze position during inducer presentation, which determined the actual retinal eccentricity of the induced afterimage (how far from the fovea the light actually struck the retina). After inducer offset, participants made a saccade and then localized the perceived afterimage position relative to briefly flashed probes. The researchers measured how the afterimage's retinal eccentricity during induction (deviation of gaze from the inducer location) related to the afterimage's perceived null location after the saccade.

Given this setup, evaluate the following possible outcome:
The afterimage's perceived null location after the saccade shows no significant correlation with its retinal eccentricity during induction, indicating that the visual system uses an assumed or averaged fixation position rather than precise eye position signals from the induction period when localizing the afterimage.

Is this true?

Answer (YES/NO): NO